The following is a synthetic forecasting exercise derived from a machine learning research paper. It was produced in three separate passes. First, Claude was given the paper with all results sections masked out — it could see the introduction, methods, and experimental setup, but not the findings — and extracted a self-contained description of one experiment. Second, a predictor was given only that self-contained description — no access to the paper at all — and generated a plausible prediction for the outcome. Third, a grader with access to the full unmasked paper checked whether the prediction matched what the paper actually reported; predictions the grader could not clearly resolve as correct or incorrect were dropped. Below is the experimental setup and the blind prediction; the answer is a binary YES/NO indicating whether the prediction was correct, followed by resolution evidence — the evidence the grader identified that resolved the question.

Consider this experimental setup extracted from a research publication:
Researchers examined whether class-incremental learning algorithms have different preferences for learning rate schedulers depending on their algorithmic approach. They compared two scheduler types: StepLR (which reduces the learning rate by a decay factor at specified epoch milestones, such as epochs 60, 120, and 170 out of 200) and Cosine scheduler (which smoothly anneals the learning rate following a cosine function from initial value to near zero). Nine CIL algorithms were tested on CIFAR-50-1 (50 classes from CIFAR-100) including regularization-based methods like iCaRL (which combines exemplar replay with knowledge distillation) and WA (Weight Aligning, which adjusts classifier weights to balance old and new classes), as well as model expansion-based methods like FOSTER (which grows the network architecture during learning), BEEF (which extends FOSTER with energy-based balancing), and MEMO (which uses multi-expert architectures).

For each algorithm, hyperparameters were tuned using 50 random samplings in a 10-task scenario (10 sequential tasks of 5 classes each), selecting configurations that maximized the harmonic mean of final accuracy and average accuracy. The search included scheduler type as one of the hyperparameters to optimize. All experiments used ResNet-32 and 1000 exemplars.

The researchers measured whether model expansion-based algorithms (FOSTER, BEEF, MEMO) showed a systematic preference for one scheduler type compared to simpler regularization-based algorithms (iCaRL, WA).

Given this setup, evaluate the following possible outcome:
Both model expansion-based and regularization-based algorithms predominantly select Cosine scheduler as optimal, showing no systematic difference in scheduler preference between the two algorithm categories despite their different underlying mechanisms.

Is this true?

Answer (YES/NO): NO